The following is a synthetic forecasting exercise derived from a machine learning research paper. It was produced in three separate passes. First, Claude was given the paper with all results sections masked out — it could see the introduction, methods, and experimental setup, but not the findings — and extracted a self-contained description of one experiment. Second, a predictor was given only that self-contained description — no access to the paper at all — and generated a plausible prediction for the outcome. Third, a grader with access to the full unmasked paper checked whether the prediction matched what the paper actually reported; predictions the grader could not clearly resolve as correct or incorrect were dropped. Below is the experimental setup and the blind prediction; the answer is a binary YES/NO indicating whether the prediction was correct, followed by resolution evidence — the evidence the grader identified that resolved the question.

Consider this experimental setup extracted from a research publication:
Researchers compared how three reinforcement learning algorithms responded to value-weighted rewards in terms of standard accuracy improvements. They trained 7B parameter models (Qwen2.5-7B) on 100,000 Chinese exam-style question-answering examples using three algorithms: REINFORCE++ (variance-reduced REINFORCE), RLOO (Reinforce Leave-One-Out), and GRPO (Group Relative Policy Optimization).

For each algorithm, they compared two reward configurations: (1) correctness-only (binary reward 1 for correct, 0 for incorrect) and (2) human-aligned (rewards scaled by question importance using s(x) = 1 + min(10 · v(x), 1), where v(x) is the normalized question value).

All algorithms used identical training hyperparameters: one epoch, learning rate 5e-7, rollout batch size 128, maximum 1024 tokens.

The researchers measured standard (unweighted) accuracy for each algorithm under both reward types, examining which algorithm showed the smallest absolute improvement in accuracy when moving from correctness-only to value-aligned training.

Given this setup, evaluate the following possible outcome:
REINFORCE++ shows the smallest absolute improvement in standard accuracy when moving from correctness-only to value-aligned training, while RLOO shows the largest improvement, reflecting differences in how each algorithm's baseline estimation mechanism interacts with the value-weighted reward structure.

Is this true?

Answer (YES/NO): NO